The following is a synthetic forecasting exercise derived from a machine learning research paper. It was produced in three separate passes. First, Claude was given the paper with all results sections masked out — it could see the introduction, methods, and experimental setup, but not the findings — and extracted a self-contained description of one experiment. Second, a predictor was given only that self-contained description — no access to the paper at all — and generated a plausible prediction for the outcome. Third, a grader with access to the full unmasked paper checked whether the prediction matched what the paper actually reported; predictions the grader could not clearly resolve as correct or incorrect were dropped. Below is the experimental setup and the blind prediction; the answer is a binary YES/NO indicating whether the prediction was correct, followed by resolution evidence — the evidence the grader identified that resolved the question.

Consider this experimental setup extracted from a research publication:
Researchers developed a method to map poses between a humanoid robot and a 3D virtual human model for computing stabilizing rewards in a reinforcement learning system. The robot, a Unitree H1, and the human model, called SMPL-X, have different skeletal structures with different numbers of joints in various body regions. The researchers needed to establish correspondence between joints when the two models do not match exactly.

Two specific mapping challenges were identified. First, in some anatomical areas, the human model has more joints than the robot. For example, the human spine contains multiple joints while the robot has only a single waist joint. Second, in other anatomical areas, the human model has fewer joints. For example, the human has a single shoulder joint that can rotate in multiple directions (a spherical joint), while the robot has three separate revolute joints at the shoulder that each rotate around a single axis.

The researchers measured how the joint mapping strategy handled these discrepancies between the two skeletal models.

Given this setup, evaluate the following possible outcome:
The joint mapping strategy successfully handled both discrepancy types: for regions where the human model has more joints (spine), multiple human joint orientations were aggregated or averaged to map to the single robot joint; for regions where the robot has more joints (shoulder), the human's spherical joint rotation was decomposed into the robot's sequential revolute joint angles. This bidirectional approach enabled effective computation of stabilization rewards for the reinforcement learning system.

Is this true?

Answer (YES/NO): NO